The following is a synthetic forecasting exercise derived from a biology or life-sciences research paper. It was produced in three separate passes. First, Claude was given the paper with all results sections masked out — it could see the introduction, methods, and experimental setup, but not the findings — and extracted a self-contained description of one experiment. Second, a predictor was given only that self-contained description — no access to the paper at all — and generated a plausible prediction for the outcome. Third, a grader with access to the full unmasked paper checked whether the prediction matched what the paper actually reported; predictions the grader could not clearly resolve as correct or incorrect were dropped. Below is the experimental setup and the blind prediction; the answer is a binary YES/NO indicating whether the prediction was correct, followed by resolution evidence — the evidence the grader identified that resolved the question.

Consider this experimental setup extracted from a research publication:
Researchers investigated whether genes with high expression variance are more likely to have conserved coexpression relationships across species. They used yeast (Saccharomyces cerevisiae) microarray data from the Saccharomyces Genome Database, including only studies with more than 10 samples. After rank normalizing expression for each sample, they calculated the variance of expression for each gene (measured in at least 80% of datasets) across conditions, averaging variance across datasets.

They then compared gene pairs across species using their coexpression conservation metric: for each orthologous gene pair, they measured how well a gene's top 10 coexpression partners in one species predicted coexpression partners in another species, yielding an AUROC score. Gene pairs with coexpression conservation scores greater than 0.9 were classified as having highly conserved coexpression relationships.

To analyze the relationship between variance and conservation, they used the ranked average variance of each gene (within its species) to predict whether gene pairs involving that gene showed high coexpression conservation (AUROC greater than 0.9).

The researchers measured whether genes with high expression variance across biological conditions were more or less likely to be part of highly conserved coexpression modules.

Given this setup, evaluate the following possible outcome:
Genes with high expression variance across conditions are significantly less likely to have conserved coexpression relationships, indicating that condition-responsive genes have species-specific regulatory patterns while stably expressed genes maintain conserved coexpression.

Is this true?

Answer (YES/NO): NO